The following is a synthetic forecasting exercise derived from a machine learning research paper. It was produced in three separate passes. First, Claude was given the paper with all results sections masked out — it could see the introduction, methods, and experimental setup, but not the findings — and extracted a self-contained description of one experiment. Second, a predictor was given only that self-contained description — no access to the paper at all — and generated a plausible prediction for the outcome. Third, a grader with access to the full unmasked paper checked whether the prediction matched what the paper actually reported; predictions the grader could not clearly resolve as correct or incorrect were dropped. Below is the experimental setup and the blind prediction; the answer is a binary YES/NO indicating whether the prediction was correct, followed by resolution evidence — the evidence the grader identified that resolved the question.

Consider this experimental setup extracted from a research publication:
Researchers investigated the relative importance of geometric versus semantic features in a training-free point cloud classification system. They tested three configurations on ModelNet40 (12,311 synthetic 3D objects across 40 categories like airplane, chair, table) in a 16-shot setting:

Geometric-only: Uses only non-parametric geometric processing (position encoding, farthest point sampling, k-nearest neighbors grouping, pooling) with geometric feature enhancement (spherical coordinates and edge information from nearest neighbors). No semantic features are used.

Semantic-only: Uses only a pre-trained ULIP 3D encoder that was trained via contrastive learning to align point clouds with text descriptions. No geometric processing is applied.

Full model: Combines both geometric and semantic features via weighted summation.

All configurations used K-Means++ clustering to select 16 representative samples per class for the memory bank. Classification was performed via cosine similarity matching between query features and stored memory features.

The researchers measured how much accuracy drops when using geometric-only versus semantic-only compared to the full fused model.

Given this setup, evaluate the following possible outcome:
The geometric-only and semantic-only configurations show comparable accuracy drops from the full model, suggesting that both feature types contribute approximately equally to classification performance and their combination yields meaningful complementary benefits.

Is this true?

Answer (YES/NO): NO